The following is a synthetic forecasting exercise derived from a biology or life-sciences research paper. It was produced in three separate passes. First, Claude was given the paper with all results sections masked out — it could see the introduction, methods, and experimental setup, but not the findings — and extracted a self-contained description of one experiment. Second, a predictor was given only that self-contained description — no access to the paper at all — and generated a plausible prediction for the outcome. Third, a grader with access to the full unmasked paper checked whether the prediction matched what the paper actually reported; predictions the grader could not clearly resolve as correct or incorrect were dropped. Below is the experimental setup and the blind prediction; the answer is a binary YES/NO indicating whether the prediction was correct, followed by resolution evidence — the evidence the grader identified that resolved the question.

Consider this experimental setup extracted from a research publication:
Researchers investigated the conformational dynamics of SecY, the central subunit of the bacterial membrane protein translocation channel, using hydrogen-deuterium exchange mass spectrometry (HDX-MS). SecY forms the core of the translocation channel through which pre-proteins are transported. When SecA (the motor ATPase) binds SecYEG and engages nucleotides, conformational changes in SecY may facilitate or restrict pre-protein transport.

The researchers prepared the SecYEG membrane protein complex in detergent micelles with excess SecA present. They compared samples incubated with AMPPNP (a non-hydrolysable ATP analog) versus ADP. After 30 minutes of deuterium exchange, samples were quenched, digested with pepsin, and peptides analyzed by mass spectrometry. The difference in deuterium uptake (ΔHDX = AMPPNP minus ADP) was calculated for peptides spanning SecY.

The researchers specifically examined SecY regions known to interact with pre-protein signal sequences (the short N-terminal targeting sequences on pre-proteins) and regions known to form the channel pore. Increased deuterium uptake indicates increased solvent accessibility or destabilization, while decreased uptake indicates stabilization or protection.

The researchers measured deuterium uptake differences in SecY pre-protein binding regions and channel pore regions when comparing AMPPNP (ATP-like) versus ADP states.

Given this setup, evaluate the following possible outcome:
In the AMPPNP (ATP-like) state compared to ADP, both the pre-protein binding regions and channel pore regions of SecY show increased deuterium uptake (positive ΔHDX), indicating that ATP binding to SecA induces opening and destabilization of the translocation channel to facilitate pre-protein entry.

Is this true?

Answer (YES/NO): YES